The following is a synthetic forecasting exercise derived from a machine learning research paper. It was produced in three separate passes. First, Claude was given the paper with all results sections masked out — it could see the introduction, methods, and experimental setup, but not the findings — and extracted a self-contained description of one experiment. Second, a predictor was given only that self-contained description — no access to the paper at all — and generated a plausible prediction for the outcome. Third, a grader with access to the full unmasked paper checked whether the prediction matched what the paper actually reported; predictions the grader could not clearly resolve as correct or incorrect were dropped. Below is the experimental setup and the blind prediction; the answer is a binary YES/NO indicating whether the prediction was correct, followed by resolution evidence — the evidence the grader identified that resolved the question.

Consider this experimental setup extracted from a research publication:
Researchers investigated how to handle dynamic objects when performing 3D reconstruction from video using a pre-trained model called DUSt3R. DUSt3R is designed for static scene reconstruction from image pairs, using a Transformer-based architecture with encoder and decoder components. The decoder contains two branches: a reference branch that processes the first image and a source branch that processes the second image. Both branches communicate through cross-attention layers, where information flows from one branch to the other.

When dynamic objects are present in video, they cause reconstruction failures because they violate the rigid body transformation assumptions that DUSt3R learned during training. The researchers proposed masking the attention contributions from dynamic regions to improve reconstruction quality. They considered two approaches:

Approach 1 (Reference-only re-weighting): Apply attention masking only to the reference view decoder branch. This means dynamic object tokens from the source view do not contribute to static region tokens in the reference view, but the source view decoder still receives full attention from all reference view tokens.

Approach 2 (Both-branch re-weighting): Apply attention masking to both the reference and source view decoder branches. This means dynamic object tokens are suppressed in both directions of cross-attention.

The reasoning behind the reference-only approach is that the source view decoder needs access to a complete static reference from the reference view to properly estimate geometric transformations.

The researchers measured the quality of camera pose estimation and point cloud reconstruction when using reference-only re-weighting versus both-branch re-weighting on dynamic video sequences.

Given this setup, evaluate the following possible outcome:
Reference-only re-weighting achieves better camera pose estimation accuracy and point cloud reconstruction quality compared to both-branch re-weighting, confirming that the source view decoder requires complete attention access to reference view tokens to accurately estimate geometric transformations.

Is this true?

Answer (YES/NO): YES